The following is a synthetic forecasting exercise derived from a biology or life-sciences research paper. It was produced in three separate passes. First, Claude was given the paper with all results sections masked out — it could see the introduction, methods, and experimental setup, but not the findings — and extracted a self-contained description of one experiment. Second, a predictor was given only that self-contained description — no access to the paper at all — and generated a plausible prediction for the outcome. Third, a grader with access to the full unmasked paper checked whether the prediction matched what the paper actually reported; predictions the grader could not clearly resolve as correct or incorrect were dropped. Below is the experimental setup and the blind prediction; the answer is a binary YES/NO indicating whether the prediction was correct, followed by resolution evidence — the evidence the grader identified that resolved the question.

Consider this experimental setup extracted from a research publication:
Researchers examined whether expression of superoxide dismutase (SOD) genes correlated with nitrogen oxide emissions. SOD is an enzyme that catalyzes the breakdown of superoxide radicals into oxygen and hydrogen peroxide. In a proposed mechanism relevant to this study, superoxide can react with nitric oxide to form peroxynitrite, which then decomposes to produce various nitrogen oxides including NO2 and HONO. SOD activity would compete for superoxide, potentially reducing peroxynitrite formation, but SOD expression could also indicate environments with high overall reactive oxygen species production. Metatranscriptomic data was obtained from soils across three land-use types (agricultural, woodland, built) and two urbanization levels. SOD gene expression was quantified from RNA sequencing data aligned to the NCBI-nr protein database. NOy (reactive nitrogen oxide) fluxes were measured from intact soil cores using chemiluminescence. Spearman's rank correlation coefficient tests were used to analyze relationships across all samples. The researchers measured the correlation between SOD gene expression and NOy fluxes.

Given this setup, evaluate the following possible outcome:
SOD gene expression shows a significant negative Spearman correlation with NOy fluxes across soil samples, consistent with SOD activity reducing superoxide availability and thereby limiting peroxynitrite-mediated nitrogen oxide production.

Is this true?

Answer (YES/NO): NO